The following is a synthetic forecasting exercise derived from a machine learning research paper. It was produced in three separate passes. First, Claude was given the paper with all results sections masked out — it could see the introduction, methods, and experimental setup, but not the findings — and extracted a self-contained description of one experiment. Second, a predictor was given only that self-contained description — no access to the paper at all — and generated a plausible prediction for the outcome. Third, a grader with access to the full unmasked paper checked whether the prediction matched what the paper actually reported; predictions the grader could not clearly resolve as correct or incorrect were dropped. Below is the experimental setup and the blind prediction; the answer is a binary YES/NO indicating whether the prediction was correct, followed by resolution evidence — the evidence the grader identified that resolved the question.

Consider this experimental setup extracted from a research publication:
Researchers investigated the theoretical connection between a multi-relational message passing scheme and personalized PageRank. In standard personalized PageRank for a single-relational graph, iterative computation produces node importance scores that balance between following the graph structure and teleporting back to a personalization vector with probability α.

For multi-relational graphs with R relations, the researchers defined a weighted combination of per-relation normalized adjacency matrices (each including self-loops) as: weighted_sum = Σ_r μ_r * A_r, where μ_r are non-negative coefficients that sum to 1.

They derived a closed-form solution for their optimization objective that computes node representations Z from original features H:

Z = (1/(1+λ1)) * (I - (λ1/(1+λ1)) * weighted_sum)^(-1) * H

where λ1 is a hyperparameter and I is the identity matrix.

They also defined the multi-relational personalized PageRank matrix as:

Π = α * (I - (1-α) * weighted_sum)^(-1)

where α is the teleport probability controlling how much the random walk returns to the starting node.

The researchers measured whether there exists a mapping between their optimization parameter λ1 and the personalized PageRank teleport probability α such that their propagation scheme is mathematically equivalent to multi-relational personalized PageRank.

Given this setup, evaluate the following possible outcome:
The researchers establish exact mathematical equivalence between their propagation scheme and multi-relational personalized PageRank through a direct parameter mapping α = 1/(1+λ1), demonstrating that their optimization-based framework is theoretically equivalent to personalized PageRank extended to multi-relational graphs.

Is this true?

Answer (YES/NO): YES